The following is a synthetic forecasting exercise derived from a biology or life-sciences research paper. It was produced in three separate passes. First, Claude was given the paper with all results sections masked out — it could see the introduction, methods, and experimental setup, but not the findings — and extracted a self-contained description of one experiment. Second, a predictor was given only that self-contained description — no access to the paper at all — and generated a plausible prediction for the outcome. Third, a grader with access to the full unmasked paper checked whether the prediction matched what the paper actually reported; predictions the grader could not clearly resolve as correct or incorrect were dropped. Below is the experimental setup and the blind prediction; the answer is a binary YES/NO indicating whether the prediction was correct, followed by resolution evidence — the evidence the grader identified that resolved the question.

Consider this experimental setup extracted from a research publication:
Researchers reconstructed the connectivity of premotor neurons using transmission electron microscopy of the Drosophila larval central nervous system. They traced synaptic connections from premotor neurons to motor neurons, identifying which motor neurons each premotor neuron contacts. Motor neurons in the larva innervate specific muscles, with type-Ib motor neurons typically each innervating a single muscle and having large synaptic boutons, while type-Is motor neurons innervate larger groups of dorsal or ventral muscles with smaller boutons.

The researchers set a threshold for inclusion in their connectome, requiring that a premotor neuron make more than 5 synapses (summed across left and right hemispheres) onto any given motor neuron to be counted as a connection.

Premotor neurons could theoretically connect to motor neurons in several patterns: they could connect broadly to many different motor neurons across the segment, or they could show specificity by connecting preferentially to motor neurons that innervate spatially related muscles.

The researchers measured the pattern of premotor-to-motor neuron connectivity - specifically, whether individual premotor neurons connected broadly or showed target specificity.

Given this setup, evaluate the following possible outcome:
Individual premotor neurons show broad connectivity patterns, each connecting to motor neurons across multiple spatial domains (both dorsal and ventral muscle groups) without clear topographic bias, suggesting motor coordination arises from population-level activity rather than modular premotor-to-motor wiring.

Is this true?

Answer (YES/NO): NO